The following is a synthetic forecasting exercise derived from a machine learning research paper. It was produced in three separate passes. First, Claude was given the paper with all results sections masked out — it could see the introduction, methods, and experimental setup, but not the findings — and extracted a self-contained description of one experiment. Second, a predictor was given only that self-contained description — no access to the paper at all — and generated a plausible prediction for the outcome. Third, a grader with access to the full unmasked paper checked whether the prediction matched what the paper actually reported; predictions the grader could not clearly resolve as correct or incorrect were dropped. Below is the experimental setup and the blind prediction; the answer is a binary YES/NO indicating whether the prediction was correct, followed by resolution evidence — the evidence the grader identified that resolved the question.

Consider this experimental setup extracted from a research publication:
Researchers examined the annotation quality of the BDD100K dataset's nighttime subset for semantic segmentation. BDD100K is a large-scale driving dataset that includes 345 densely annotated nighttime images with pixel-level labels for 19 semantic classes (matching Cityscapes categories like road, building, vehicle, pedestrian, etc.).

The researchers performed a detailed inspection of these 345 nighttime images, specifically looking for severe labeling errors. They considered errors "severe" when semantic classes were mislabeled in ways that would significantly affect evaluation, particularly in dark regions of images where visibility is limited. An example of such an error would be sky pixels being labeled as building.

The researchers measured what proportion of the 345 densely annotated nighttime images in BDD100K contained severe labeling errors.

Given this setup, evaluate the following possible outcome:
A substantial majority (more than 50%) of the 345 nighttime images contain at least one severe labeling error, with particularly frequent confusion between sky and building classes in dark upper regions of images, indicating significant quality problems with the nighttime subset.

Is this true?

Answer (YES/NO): YES